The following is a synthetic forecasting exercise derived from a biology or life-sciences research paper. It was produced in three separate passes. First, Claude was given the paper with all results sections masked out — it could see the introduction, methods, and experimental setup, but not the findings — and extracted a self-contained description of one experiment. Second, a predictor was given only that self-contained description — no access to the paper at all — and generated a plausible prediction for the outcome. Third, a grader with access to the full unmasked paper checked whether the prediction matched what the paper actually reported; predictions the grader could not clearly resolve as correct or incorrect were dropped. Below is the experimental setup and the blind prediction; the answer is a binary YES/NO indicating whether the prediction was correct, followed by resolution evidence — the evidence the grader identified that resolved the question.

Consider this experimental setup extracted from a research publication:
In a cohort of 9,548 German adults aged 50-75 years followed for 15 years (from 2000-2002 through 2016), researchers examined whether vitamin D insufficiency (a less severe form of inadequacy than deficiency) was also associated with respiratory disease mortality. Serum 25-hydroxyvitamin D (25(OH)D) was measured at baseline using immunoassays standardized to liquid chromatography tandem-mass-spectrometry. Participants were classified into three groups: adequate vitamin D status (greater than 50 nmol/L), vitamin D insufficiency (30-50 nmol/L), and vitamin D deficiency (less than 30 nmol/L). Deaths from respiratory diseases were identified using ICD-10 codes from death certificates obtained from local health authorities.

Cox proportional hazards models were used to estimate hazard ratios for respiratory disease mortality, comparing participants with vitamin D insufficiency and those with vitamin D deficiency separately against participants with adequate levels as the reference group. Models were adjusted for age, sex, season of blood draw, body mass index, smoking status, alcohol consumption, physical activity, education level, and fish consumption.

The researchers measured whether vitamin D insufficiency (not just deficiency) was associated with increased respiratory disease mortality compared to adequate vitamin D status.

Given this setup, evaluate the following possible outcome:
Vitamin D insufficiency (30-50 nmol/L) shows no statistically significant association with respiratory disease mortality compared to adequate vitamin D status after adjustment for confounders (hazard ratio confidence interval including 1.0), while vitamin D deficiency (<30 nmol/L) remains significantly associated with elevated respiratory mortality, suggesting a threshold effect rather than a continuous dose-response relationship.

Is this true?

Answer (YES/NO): NO